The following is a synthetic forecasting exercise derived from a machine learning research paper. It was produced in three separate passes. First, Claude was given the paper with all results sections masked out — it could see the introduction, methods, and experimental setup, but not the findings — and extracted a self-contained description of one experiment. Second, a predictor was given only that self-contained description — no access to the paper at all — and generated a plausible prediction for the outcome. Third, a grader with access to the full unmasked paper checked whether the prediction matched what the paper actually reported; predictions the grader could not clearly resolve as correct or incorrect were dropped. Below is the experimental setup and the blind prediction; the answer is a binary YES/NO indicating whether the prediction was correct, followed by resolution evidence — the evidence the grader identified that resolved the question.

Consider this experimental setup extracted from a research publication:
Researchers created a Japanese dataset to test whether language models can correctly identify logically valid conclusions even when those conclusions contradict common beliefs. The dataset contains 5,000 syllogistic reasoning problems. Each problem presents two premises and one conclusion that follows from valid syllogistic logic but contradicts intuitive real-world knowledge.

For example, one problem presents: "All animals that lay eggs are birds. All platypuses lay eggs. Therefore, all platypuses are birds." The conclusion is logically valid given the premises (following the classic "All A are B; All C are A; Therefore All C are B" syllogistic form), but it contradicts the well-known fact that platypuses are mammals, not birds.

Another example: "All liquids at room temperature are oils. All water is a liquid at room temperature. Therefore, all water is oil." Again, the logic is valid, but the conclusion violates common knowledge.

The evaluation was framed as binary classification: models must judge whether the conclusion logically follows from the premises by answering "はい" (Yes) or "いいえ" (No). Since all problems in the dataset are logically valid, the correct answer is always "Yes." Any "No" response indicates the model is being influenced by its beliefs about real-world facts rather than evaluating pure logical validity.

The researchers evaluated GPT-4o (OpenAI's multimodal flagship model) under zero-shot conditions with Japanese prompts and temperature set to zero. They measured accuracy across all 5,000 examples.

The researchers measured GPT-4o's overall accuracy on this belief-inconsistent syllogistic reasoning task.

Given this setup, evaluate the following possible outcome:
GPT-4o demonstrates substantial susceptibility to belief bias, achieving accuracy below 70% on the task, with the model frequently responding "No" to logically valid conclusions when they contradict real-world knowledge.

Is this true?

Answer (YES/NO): NO